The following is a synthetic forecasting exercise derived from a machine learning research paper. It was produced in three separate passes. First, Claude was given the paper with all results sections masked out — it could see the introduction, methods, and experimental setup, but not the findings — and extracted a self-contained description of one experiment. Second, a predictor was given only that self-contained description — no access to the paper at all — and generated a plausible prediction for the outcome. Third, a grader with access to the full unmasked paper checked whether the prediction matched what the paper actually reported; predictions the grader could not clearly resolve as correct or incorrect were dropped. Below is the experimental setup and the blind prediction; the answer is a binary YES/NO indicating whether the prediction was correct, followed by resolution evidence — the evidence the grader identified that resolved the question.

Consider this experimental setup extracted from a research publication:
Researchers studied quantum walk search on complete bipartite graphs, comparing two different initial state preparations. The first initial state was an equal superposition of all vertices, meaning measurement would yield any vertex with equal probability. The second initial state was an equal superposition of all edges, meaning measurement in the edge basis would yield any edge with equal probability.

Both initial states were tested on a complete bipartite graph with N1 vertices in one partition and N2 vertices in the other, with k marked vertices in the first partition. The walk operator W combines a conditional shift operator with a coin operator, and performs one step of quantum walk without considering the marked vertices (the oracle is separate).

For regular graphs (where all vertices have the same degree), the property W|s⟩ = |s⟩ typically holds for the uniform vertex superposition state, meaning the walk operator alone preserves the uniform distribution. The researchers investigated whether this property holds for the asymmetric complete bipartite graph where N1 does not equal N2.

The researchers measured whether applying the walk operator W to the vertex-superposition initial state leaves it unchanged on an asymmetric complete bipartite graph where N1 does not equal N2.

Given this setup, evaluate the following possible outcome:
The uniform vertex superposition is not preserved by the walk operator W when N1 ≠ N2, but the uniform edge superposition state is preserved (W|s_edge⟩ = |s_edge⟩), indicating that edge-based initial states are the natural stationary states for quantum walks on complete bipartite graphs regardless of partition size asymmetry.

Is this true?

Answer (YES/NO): YES